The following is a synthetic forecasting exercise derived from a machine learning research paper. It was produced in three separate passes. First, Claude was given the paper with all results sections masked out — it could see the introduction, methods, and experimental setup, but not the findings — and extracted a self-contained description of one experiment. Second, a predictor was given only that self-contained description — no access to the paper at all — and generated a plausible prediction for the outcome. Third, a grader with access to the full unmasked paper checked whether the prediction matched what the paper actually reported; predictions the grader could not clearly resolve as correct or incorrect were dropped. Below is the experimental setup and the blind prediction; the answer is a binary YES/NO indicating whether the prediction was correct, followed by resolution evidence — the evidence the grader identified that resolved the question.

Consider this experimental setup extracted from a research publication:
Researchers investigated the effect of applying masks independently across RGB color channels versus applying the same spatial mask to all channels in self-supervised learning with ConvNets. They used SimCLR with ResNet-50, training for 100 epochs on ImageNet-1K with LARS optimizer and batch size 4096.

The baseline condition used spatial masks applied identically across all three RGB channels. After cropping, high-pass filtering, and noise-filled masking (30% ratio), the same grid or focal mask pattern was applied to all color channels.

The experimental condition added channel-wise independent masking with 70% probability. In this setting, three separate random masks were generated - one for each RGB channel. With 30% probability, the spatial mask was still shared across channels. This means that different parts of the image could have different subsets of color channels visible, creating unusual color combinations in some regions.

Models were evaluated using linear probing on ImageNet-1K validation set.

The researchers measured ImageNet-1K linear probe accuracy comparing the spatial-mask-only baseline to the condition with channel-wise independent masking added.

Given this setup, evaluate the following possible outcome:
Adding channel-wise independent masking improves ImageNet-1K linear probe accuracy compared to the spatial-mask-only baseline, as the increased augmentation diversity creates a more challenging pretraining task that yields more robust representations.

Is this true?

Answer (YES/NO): YES